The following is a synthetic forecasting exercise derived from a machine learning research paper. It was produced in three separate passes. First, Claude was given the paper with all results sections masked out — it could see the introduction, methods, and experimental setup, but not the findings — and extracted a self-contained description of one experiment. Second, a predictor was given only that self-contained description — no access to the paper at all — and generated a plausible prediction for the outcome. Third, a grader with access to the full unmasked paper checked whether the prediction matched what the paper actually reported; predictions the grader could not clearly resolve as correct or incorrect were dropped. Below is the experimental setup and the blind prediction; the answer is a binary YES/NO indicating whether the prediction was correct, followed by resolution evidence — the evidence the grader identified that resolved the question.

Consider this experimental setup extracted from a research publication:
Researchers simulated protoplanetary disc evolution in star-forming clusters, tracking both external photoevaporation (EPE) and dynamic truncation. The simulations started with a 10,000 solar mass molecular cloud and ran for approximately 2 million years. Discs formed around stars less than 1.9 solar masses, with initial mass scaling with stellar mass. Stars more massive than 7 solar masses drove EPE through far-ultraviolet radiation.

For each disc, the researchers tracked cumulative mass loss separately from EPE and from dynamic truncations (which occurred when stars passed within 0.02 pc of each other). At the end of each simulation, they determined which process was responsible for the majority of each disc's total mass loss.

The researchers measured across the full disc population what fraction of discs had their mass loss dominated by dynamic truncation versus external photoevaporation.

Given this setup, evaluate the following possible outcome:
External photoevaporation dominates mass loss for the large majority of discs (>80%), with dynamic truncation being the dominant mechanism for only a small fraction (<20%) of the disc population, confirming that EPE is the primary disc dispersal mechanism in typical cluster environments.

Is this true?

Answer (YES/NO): YES